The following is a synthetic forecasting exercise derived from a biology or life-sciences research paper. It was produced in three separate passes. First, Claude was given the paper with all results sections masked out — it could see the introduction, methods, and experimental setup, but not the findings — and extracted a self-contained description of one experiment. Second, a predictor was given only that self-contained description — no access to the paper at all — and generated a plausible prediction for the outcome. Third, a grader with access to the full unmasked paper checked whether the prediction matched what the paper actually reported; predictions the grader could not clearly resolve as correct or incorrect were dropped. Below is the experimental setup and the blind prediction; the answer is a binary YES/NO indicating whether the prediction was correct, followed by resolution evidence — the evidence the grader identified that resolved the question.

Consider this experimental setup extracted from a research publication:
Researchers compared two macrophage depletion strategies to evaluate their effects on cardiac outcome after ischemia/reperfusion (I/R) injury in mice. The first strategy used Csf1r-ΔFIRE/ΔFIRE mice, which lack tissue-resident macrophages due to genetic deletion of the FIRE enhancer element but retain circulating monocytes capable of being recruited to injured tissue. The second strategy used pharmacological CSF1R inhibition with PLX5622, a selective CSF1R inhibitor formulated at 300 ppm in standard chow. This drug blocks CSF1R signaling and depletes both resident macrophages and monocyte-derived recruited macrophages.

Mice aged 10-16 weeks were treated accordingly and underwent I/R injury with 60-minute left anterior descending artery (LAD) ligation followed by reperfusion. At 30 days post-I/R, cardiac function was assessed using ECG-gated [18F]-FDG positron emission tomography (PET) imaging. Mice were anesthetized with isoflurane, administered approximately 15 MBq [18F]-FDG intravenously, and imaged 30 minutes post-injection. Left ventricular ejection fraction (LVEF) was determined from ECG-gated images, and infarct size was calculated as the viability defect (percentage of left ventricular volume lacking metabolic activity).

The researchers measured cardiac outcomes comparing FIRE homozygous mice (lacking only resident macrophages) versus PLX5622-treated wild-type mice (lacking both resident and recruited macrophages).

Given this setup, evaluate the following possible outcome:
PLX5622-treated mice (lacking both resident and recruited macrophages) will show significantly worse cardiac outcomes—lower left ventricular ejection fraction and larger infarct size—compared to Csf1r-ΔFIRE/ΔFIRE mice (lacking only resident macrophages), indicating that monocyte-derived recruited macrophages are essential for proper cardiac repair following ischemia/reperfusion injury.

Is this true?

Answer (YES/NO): YES